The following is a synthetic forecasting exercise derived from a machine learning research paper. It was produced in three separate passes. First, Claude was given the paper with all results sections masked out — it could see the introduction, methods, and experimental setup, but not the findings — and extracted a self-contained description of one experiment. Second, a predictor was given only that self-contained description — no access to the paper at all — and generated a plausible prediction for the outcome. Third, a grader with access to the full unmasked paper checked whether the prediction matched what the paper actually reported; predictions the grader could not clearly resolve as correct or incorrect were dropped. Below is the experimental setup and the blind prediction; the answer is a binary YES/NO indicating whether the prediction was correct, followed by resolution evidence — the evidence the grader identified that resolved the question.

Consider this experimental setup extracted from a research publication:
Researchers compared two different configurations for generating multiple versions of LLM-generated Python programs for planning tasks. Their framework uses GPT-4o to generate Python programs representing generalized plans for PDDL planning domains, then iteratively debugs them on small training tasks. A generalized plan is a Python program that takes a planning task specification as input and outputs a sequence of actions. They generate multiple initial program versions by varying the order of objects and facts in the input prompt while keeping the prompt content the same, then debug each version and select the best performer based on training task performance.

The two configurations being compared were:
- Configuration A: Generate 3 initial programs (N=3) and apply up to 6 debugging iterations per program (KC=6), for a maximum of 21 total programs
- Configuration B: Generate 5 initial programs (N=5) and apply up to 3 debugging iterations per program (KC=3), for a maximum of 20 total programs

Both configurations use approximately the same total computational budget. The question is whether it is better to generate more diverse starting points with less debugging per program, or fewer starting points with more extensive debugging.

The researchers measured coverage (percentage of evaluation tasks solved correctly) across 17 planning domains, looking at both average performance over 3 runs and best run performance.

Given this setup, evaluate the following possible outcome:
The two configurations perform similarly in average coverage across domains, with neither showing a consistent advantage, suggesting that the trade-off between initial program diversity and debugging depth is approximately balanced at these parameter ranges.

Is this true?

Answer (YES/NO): YES